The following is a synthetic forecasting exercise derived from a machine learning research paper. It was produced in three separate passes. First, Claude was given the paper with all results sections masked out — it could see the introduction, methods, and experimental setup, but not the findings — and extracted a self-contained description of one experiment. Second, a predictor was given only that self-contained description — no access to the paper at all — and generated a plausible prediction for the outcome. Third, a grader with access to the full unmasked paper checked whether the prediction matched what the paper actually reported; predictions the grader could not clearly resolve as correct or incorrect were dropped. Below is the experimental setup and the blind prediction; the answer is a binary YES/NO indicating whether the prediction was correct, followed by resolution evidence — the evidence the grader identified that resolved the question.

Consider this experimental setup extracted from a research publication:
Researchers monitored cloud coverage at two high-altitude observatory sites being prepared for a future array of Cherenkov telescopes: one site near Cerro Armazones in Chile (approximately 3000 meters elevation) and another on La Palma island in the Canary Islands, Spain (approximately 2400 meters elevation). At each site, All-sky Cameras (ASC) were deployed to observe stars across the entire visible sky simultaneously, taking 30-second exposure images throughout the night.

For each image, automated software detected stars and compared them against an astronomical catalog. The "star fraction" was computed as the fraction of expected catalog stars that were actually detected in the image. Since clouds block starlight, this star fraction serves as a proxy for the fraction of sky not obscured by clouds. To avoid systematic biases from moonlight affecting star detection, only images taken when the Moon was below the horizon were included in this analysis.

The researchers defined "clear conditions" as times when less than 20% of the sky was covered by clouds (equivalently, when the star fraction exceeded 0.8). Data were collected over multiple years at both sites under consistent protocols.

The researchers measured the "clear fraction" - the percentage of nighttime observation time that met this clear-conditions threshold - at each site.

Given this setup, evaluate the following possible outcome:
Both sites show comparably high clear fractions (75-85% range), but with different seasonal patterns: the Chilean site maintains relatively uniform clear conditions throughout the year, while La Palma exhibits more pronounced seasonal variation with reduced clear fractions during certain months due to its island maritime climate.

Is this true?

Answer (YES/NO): NO